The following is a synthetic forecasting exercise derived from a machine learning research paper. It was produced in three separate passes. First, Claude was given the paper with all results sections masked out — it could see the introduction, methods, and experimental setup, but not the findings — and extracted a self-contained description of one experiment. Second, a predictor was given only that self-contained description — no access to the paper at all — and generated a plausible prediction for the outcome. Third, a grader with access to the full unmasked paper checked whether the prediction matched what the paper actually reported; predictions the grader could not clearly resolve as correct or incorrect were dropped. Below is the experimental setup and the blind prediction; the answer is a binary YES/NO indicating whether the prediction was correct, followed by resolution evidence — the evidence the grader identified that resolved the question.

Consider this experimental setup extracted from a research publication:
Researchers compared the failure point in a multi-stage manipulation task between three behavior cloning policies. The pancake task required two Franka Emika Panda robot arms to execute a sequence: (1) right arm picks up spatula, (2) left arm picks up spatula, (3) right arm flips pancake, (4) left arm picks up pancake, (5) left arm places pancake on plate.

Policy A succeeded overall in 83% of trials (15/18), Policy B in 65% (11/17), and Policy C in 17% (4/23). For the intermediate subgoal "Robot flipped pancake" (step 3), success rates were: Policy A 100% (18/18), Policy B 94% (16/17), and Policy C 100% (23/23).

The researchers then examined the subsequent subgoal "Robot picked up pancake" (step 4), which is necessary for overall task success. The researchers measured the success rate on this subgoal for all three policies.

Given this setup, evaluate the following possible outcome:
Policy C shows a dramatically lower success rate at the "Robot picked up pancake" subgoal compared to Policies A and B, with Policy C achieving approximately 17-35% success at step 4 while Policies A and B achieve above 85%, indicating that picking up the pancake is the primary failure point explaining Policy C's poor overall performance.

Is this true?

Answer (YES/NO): NO